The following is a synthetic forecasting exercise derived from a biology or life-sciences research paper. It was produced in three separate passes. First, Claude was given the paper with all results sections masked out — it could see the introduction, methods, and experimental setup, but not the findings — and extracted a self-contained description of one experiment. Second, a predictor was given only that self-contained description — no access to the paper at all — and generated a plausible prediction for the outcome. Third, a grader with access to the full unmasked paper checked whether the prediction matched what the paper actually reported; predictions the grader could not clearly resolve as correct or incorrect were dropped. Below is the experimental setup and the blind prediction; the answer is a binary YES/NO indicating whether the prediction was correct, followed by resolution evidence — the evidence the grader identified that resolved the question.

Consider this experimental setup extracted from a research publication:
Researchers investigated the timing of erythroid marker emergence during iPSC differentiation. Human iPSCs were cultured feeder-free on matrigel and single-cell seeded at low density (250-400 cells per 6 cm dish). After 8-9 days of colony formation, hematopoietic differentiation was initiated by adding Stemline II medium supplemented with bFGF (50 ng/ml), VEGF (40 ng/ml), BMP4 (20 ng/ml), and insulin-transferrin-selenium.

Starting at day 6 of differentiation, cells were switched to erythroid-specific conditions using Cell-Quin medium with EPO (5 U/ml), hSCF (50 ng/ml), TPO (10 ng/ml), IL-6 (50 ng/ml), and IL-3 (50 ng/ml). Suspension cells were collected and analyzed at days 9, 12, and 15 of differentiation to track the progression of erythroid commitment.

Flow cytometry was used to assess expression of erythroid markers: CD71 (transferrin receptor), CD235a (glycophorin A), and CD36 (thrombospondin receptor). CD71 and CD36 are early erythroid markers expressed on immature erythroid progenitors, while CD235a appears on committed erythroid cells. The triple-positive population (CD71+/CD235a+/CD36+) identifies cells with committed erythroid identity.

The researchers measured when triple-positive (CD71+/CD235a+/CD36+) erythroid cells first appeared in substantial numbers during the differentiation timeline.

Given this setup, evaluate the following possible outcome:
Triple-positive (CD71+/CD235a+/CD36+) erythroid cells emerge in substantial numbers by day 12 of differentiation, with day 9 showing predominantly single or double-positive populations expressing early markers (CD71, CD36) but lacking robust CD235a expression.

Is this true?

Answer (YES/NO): NO